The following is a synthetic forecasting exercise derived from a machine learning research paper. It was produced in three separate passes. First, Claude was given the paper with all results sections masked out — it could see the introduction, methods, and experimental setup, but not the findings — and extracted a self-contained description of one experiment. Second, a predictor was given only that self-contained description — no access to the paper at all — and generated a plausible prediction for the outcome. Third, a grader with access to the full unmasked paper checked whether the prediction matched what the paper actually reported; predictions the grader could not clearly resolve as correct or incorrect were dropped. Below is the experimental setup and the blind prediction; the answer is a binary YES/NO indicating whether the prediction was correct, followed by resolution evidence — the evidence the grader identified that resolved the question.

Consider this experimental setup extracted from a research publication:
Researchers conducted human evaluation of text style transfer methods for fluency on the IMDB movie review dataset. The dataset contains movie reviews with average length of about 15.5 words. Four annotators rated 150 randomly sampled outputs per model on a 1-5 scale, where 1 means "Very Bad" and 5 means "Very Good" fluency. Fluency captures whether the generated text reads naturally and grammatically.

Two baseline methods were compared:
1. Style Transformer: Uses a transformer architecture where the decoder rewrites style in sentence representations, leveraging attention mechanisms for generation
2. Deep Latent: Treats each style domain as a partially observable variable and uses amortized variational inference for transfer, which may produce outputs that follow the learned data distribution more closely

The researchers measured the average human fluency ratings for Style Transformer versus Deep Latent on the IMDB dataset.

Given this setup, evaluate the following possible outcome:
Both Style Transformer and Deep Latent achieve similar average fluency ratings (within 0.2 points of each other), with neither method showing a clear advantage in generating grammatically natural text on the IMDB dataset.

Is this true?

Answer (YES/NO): NO